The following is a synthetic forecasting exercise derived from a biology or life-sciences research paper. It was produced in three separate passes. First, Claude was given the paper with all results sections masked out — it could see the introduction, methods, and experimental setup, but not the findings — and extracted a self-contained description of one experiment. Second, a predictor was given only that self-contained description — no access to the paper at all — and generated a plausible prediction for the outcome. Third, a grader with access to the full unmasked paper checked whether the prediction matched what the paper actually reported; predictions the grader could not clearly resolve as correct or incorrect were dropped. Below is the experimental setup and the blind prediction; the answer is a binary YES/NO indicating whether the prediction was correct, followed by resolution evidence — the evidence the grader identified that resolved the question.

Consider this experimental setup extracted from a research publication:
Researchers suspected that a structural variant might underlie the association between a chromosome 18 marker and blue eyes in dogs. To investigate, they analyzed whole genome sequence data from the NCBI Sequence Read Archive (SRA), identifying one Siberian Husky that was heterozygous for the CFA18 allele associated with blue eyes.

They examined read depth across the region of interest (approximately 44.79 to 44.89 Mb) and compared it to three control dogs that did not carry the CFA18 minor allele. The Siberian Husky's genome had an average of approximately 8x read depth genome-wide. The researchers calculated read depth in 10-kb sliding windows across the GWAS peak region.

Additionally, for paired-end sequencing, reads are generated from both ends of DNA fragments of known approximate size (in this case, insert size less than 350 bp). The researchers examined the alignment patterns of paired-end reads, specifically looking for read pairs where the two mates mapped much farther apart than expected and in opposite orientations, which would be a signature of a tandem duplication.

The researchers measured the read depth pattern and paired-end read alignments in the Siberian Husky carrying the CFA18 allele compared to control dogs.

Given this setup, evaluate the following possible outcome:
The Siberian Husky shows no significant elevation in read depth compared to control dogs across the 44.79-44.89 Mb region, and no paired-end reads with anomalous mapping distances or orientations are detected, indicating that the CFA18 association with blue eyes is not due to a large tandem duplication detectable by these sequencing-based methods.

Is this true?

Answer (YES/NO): NO